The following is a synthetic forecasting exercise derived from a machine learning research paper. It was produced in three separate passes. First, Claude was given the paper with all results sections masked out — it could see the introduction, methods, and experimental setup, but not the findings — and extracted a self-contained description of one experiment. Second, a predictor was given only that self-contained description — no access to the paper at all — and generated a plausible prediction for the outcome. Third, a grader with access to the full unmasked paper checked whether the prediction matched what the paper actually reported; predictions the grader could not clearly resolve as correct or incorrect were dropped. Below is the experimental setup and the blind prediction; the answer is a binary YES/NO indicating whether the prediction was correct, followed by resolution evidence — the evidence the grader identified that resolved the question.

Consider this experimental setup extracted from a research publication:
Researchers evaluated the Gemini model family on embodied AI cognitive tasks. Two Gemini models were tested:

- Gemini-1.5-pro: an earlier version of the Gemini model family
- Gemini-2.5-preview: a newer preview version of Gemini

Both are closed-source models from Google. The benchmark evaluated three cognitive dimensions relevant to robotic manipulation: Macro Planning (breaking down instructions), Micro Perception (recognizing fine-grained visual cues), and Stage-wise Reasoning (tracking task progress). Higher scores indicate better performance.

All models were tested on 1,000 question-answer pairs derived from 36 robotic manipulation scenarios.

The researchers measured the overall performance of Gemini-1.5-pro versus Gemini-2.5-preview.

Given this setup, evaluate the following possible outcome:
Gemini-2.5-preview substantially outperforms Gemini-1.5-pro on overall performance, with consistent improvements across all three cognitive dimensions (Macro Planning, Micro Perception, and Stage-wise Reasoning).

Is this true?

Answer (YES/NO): NO